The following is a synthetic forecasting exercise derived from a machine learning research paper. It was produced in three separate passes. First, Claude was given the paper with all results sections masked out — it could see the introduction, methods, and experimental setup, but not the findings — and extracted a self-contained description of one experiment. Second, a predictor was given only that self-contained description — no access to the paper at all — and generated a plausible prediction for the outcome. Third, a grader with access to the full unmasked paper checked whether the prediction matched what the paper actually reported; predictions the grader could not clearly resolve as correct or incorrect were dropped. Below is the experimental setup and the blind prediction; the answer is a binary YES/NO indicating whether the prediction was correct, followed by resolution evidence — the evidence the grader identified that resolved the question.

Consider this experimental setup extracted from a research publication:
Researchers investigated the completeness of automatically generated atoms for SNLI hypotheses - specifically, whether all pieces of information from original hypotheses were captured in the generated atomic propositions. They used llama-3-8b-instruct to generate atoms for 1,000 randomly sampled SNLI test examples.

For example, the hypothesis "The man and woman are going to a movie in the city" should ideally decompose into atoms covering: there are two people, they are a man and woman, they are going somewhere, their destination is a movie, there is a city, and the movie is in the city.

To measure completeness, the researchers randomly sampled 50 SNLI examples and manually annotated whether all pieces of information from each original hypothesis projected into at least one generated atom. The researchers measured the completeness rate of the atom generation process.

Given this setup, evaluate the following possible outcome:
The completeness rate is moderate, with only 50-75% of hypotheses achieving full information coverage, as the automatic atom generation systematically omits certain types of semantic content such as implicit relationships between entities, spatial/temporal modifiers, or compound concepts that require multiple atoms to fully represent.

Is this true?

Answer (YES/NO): NO